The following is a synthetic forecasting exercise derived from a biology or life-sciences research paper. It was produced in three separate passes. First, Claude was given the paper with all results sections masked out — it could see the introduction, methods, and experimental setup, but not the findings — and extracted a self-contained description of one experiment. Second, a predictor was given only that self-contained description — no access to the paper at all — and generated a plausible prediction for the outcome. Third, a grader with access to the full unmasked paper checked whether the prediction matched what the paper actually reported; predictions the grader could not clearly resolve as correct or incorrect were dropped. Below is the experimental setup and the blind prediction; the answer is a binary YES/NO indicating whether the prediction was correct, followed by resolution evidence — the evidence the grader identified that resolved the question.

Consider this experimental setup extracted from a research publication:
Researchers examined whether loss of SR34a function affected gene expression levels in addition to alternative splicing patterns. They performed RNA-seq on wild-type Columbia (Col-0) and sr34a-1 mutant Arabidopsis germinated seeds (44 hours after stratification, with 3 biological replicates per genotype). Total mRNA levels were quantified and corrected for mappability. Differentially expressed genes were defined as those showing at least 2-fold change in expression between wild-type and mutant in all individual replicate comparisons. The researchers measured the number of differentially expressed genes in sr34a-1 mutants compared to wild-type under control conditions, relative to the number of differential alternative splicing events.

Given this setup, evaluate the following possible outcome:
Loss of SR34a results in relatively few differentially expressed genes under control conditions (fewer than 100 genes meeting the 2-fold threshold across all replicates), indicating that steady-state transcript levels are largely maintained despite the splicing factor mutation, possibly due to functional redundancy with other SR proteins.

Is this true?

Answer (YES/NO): YES